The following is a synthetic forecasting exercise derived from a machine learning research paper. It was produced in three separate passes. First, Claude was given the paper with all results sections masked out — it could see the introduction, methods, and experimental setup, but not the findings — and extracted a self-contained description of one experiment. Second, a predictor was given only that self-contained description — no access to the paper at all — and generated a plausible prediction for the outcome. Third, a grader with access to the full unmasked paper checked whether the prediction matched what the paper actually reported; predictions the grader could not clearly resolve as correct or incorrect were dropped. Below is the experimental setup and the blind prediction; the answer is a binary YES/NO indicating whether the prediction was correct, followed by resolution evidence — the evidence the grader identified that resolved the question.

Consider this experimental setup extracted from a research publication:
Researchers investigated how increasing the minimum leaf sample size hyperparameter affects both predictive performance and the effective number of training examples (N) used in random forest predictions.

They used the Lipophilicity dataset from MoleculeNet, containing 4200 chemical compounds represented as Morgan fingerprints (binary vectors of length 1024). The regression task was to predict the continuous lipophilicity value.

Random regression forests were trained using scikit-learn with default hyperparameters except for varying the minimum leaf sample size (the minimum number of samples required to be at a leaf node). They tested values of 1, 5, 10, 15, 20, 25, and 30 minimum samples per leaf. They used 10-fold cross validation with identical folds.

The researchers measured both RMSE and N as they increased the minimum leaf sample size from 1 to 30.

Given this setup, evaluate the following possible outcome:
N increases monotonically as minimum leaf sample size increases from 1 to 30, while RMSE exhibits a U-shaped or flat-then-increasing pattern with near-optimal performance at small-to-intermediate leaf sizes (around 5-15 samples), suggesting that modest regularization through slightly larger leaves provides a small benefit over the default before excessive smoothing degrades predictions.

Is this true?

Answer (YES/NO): NO